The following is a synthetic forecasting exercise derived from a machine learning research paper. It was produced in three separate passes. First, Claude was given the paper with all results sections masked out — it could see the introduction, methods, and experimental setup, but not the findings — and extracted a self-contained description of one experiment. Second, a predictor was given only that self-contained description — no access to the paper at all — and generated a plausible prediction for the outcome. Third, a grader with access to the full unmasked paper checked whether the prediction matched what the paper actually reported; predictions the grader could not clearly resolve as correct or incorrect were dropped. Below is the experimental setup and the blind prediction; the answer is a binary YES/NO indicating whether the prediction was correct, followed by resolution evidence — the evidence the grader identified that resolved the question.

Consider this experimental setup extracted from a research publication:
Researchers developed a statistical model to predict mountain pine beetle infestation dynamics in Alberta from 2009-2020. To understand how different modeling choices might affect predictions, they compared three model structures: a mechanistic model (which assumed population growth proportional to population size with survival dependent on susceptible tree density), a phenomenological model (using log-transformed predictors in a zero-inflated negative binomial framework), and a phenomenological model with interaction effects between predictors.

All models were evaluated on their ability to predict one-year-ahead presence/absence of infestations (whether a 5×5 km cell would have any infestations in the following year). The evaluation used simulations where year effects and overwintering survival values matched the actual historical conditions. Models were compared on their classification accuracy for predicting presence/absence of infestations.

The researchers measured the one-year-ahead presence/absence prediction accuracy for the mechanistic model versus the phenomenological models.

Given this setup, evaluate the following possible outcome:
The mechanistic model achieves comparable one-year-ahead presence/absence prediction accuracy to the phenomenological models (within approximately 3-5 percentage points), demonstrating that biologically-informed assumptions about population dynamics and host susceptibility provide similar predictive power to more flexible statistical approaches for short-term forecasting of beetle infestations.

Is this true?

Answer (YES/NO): YES